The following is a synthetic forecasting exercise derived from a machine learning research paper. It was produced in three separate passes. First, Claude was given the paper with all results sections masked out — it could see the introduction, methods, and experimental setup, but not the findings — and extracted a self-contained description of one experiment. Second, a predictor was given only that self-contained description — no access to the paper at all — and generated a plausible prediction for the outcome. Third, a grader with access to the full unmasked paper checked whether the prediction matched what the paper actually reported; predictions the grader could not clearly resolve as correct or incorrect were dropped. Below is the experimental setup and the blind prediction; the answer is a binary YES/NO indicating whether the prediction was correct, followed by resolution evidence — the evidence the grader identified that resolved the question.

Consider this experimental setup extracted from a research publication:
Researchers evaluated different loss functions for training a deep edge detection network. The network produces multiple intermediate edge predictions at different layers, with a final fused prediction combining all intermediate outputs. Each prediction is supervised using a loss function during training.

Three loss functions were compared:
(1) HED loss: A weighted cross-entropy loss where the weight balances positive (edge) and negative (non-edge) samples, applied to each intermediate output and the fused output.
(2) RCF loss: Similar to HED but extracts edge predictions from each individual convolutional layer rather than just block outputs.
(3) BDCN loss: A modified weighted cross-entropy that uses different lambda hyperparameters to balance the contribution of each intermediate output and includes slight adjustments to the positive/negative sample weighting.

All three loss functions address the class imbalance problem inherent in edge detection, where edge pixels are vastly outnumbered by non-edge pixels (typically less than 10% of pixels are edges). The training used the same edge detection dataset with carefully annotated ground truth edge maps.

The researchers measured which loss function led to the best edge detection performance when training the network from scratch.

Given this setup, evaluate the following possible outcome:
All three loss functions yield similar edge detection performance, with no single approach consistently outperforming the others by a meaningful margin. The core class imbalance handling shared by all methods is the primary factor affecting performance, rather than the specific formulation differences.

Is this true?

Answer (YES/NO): NO